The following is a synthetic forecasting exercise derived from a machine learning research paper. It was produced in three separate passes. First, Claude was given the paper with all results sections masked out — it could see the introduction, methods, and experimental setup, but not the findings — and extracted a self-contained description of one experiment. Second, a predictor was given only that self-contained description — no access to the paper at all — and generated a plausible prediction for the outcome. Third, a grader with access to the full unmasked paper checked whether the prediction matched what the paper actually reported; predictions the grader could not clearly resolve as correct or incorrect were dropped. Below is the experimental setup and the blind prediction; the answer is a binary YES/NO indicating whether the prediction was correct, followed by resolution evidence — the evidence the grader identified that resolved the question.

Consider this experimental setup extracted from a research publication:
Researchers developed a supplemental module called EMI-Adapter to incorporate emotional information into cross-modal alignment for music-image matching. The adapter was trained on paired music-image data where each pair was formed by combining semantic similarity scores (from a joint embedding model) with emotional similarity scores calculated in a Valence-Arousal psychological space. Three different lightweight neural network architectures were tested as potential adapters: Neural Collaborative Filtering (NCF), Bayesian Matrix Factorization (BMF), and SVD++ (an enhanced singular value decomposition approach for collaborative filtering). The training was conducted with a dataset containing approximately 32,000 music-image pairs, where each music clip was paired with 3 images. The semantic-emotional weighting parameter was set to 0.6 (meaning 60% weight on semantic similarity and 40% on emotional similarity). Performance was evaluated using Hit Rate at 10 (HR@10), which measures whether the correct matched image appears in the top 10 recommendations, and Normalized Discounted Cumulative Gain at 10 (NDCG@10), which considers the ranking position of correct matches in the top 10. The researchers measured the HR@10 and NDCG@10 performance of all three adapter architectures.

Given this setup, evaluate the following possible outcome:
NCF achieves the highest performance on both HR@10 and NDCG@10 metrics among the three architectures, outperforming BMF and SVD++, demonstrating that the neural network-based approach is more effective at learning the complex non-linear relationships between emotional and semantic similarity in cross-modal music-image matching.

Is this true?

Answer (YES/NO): NO